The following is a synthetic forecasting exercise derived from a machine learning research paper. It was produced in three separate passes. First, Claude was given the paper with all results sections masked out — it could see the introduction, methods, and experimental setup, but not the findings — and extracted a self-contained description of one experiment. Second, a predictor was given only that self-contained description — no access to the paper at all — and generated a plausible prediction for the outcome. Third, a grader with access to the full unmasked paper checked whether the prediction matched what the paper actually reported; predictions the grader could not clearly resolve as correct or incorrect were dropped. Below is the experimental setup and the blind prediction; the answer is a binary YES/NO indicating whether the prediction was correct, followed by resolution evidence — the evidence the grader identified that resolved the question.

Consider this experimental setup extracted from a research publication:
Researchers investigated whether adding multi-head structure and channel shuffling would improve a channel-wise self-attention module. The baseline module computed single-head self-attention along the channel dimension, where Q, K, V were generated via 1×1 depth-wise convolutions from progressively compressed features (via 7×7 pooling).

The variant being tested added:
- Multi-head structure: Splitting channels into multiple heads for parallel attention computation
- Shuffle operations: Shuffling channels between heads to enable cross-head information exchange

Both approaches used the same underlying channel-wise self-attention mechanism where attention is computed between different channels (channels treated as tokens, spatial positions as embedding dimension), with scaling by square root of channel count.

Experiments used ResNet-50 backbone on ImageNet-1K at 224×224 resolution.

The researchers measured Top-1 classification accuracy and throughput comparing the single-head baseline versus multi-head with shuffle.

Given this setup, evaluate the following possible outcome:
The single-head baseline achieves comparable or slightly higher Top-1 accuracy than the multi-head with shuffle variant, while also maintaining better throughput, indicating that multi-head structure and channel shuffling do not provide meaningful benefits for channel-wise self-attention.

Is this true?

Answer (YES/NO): NO